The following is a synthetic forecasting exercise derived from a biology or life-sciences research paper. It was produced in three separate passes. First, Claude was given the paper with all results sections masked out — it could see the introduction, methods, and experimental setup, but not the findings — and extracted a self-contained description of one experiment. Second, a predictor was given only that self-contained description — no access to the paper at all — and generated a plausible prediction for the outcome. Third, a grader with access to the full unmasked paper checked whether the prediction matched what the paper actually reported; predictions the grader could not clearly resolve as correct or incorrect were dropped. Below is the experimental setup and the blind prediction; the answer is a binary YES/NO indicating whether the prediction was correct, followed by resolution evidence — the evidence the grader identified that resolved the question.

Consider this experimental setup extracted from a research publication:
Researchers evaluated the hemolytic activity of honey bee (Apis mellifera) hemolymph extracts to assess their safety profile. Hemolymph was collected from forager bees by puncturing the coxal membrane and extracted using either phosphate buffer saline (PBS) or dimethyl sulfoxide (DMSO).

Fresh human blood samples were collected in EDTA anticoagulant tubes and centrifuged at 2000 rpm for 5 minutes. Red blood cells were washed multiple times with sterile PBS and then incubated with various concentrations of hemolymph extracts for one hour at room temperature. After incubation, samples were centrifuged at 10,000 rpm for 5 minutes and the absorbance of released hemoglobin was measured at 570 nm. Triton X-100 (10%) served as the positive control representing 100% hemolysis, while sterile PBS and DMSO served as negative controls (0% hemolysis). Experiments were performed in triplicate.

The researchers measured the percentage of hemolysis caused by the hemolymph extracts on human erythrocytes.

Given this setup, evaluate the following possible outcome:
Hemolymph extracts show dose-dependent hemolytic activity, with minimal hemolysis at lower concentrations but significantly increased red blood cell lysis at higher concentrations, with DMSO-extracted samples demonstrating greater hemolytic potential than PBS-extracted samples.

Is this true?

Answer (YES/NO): NO